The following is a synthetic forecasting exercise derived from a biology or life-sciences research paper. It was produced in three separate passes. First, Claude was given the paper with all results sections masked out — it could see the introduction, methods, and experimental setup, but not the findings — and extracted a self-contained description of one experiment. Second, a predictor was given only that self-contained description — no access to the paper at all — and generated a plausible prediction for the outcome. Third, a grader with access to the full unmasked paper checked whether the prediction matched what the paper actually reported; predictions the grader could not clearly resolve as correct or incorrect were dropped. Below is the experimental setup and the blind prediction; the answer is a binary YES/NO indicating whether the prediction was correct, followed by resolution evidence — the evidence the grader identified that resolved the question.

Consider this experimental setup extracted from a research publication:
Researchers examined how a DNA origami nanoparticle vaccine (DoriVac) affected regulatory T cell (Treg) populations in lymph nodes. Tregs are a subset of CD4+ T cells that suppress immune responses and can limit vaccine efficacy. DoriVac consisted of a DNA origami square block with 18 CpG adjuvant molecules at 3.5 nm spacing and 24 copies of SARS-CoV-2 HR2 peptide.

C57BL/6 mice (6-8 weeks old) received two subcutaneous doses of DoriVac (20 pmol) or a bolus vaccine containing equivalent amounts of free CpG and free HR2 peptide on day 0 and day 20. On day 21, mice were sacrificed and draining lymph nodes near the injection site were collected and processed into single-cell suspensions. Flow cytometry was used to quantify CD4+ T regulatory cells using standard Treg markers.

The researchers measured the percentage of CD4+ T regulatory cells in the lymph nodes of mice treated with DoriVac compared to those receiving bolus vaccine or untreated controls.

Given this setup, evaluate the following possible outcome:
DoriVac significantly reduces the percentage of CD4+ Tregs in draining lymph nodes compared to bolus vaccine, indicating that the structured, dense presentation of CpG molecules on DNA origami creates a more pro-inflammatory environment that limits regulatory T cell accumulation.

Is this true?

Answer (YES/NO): YES